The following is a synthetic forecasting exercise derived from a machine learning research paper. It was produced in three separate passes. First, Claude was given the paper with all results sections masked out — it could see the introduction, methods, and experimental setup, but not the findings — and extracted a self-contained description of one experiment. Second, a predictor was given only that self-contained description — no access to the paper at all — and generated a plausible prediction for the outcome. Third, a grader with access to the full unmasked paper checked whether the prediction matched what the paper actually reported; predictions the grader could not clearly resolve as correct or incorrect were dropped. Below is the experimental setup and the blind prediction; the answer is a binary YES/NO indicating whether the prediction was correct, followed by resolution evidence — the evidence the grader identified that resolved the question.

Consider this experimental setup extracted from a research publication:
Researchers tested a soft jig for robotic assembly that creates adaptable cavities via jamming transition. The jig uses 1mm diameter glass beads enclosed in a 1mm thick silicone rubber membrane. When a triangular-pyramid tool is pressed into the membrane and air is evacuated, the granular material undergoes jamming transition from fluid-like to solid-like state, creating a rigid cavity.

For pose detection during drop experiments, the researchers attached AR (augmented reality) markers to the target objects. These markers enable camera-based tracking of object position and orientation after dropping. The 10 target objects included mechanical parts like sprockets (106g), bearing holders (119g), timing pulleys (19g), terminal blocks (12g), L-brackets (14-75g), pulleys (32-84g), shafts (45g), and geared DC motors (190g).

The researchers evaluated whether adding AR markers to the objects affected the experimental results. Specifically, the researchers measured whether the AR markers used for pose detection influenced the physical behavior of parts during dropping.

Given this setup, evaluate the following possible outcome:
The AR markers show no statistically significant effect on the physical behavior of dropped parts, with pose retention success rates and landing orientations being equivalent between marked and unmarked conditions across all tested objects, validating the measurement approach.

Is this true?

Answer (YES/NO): NO